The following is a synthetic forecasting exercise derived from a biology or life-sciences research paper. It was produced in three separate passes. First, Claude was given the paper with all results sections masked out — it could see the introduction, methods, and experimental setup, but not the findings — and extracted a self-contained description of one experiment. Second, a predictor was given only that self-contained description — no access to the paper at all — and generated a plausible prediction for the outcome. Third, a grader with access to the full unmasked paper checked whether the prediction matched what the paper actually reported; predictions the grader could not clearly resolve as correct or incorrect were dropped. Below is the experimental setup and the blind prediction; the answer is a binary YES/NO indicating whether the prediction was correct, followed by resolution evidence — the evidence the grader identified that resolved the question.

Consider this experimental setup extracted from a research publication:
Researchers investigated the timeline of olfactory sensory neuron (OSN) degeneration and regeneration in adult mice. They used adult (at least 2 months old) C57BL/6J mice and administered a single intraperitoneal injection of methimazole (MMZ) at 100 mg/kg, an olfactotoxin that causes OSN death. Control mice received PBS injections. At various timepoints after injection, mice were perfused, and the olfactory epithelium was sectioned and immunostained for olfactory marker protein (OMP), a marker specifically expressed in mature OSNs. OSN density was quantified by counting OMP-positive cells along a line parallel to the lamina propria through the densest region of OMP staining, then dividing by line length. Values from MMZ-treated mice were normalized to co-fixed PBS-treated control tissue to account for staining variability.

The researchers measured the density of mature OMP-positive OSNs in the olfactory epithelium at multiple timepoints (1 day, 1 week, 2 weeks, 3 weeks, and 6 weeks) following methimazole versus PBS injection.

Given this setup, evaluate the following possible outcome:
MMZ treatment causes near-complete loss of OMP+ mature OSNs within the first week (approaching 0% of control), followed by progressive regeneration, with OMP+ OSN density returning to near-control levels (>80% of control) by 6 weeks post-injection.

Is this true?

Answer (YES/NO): NO